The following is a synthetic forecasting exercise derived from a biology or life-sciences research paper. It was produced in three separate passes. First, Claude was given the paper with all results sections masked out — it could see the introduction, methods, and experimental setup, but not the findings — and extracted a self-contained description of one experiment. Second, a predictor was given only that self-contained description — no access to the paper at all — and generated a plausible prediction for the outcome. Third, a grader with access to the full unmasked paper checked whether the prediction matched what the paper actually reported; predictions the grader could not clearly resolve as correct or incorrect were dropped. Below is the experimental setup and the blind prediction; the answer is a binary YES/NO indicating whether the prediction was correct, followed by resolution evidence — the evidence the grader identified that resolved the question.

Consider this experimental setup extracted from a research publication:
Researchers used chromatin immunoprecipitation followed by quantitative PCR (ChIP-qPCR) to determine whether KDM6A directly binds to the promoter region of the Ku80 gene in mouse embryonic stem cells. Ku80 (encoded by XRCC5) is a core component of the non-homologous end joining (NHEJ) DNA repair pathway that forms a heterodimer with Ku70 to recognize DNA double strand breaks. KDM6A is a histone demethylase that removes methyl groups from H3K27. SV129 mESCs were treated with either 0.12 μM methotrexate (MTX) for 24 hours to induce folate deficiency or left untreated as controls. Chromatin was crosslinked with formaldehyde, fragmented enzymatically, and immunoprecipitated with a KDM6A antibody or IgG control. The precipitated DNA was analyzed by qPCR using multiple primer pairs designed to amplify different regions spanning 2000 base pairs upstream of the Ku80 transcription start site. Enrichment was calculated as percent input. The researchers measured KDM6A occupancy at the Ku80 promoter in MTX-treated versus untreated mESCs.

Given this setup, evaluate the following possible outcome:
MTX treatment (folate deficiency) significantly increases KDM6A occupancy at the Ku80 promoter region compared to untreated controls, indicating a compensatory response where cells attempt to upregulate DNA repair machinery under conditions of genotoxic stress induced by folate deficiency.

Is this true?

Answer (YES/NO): YES